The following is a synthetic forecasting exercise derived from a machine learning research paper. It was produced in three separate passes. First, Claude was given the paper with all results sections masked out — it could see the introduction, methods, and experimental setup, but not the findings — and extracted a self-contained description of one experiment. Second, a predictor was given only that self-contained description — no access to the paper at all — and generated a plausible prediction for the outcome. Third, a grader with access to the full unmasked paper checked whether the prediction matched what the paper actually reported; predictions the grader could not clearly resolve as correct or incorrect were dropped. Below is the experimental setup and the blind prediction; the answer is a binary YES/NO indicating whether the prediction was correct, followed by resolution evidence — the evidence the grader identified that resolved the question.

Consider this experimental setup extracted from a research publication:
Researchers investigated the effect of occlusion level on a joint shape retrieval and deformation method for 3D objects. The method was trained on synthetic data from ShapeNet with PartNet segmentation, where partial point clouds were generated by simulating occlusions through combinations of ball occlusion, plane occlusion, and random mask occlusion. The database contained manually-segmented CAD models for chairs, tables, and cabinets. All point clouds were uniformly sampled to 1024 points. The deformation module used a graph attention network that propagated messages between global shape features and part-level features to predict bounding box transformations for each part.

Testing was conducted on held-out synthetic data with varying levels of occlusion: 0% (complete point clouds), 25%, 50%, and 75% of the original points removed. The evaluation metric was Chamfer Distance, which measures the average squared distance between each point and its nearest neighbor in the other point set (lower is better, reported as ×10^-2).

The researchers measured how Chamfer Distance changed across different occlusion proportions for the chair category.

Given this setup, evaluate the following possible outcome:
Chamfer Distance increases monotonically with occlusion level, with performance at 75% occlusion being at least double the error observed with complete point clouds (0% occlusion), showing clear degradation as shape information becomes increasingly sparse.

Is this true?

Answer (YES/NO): NO